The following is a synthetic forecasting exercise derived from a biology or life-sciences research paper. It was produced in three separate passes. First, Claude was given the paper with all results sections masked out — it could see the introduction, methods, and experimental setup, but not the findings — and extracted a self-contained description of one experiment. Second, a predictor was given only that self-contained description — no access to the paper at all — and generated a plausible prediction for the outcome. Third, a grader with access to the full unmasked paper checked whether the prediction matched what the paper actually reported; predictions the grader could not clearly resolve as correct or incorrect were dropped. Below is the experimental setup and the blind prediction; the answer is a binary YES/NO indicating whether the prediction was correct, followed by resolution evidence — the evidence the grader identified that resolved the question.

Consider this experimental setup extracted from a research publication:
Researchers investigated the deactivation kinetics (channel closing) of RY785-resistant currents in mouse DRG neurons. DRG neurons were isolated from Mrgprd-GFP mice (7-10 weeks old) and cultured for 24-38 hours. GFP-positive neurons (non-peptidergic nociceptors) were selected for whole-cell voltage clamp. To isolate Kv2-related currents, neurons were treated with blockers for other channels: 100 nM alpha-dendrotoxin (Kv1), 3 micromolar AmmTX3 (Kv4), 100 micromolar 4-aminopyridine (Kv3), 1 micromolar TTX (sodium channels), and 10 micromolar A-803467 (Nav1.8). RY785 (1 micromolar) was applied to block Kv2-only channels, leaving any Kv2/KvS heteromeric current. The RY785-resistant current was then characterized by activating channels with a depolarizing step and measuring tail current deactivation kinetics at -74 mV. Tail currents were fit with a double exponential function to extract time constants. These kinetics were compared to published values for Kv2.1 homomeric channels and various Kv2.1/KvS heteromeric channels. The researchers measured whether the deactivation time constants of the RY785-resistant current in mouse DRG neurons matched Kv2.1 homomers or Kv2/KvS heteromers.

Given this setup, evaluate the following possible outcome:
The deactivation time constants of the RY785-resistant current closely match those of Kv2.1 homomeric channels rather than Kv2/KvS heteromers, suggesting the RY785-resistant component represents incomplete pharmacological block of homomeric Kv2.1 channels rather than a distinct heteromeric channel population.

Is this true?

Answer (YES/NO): NO